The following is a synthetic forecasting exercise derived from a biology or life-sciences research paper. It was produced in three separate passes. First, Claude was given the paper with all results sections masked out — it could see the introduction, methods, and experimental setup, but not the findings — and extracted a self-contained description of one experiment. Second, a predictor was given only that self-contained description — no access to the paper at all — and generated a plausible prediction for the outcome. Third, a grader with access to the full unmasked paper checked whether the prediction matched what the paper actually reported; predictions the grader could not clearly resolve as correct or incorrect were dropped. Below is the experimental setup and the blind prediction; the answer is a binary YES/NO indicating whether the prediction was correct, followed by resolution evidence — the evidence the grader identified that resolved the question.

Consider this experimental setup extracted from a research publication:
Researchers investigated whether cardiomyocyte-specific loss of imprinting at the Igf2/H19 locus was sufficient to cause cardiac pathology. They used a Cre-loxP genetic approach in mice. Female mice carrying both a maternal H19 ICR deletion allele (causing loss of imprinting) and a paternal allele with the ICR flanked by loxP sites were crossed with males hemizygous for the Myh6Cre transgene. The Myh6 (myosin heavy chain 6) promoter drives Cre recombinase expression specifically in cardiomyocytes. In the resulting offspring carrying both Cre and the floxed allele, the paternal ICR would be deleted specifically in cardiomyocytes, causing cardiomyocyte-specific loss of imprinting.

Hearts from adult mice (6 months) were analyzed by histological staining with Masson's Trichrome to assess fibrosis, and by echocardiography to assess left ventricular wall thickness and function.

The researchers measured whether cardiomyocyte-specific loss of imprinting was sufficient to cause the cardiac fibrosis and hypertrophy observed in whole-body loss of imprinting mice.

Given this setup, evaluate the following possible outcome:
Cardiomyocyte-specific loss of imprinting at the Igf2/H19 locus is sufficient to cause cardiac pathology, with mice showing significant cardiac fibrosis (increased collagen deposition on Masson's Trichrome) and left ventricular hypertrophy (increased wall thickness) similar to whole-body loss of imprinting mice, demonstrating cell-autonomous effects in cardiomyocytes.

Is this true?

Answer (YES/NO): NO